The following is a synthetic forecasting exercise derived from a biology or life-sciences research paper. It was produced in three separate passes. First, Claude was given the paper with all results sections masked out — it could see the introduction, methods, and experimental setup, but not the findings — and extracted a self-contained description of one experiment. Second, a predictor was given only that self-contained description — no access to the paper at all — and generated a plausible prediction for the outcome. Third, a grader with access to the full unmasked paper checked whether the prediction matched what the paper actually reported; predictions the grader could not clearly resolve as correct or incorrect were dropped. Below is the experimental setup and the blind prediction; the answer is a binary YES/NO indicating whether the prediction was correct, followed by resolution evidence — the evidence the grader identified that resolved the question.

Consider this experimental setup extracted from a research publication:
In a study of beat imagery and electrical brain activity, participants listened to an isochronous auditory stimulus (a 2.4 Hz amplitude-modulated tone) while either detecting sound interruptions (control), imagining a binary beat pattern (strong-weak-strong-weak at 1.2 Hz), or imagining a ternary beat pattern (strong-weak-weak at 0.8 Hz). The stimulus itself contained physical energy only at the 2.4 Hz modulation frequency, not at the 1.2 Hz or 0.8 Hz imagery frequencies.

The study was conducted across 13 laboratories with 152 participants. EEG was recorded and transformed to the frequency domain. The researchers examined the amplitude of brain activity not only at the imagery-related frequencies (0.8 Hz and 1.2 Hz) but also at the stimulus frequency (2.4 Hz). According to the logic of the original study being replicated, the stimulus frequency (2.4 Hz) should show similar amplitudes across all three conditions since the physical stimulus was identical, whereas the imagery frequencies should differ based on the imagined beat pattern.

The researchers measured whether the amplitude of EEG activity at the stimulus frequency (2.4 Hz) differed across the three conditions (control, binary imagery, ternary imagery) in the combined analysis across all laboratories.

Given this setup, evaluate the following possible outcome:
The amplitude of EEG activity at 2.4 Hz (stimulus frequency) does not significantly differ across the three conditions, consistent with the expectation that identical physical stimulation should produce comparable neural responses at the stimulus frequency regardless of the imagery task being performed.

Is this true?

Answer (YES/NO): NO